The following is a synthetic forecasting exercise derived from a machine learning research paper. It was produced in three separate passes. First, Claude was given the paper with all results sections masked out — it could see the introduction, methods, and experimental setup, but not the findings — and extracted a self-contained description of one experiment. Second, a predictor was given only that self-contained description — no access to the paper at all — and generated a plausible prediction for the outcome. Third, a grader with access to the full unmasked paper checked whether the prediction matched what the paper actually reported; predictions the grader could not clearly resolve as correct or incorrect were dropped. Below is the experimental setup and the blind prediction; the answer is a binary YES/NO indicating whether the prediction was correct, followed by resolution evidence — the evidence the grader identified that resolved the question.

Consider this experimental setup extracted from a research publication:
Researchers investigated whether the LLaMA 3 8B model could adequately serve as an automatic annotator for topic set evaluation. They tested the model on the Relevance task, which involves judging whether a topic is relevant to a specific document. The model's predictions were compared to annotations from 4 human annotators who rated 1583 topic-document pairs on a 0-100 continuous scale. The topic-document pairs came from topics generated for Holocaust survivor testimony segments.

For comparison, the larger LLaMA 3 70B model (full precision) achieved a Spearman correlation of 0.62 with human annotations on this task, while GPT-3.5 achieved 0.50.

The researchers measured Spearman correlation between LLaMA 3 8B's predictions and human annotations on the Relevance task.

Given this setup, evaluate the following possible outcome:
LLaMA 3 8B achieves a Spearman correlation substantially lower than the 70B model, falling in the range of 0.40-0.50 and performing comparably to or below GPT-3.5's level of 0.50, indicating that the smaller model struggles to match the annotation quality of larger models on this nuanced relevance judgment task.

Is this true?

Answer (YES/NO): YES